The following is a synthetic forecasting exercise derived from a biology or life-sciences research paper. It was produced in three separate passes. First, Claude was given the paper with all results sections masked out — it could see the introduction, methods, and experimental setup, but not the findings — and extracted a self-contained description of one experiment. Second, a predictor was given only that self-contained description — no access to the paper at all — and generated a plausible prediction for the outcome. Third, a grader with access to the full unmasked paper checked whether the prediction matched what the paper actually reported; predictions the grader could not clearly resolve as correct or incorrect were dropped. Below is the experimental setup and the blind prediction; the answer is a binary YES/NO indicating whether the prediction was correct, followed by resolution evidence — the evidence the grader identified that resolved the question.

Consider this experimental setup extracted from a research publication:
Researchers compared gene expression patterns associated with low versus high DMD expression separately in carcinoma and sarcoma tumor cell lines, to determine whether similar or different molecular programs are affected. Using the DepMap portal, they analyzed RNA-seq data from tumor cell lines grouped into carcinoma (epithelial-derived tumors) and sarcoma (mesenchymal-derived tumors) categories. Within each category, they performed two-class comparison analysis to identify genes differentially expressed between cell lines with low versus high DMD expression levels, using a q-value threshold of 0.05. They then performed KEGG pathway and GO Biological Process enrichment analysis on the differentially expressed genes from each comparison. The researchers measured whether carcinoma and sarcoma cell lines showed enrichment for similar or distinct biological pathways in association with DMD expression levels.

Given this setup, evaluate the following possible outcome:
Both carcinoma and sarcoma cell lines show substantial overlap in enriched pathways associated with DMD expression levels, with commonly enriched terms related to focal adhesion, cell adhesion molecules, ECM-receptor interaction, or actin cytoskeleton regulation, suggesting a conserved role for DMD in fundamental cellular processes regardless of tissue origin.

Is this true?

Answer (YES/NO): YES